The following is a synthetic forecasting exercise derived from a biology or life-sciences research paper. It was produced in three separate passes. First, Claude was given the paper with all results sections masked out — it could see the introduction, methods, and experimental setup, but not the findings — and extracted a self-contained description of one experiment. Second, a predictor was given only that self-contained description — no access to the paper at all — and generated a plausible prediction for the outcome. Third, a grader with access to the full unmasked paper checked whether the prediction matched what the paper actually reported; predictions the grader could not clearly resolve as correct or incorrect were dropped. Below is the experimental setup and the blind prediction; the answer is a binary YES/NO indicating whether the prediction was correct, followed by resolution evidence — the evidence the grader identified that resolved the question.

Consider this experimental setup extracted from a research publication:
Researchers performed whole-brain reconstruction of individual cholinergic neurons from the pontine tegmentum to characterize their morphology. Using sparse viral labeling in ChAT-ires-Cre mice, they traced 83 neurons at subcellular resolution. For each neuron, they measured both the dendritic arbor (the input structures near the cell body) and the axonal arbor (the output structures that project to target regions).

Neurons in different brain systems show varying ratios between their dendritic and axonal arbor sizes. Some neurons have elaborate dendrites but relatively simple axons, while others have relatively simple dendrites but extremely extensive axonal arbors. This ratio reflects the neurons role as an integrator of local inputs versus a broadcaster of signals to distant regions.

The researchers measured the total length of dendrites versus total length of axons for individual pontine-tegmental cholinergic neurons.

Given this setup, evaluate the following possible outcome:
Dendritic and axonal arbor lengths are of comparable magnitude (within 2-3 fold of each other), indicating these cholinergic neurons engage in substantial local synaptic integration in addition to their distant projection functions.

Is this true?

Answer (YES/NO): NO